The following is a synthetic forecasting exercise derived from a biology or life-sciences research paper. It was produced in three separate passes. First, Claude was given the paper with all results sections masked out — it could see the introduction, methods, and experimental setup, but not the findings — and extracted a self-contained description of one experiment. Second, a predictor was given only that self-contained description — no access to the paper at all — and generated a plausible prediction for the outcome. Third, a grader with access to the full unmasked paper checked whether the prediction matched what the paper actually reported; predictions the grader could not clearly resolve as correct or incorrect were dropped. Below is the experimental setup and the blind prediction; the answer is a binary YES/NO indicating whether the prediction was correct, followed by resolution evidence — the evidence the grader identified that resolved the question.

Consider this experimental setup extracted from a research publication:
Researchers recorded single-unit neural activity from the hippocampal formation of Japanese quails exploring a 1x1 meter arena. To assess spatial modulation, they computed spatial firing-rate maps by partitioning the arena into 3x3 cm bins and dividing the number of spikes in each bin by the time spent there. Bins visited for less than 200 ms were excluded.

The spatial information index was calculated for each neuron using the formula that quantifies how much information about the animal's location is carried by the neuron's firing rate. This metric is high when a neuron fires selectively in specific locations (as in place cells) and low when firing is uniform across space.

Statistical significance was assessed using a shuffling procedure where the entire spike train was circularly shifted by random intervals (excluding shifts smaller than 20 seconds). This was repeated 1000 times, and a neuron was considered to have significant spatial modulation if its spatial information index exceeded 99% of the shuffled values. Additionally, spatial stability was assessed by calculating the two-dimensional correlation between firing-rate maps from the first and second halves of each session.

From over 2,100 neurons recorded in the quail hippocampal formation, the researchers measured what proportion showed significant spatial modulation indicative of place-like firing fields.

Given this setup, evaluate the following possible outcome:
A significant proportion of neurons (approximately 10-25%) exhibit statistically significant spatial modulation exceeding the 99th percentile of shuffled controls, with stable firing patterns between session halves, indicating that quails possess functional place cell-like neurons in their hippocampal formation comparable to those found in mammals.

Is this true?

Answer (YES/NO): NO